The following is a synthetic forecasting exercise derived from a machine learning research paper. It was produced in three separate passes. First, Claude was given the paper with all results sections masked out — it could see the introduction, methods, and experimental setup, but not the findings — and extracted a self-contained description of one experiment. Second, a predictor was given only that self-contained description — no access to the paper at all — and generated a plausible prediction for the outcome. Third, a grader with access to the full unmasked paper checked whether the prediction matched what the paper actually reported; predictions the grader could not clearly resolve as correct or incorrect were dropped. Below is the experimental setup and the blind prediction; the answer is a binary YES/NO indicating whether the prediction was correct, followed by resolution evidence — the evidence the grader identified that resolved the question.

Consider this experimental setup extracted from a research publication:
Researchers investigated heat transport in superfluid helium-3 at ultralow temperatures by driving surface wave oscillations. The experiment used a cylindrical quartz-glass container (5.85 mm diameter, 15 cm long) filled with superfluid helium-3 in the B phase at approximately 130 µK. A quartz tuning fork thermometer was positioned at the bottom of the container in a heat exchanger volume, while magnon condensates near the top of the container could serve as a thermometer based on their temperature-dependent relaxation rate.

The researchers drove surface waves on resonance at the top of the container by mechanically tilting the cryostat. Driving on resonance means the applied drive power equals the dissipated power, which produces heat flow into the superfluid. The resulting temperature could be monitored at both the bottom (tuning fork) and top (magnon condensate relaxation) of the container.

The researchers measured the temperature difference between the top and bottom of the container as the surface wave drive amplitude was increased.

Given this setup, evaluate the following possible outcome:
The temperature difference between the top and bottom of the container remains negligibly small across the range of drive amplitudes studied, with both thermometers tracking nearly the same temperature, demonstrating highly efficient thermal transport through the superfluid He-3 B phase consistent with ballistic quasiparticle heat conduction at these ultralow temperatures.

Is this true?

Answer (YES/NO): NO